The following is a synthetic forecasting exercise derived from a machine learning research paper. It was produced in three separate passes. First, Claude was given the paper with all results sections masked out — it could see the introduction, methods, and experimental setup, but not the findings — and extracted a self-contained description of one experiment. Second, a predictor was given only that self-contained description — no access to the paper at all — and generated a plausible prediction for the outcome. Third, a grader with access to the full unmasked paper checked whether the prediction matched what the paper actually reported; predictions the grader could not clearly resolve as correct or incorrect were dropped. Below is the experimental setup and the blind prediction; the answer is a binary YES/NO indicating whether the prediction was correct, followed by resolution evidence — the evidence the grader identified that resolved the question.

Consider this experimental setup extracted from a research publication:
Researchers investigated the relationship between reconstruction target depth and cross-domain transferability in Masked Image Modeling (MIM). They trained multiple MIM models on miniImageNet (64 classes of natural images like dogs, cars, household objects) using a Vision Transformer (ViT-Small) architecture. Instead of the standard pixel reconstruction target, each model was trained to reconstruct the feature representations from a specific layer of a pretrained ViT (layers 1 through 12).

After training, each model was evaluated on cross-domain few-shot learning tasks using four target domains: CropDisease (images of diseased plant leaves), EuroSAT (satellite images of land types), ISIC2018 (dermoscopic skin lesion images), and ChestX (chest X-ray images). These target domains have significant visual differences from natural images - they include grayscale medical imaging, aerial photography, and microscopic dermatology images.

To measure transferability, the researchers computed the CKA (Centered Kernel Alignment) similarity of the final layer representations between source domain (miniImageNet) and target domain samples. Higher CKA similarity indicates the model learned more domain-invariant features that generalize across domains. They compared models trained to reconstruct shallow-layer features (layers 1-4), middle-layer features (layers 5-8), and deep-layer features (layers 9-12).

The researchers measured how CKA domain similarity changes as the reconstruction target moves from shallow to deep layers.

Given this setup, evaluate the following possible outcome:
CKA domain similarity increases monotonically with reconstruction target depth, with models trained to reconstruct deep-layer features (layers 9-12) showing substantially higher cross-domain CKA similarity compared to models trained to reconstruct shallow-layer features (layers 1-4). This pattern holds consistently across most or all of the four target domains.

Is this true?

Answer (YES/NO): NO